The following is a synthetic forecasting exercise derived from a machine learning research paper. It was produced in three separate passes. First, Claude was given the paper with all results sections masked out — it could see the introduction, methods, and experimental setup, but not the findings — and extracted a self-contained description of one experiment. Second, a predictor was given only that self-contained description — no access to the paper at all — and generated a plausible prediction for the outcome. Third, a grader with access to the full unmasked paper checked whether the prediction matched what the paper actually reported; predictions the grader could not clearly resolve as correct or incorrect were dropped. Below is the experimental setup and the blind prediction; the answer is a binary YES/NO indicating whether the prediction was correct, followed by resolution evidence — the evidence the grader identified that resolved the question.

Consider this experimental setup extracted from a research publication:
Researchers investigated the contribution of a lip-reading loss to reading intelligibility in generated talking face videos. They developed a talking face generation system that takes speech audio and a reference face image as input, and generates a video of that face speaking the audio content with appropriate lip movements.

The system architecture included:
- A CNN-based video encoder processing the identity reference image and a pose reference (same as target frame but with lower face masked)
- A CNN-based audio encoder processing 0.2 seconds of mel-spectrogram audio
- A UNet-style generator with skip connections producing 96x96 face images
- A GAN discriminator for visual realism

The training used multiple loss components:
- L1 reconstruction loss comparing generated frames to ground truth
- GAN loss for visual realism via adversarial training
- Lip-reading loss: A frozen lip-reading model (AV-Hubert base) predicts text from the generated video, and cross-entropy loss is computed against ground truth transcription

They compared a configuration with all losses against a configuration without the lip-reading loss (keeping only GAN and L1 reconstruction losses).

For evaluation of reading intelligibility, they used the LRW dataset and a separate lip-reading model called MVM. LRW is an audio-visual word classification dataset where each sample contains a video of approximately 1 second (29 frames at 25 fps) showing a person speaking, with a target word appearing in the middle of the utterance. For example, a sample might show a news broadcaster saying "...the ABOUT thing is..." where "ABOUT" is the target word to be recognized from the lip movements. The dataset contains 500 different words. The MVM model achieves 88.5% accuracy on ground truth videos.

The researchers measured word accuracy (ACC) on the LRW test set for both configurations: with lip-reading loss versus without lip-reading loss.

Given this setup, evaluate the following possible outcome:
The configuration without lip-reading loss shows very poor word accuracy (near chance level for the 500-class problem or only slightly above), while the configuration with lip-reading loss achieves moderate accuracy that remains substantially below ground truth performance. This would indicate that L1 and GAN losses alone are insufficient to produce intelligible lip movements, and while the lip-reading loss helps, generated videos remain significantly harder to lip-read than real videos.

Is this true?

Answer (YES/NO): NO